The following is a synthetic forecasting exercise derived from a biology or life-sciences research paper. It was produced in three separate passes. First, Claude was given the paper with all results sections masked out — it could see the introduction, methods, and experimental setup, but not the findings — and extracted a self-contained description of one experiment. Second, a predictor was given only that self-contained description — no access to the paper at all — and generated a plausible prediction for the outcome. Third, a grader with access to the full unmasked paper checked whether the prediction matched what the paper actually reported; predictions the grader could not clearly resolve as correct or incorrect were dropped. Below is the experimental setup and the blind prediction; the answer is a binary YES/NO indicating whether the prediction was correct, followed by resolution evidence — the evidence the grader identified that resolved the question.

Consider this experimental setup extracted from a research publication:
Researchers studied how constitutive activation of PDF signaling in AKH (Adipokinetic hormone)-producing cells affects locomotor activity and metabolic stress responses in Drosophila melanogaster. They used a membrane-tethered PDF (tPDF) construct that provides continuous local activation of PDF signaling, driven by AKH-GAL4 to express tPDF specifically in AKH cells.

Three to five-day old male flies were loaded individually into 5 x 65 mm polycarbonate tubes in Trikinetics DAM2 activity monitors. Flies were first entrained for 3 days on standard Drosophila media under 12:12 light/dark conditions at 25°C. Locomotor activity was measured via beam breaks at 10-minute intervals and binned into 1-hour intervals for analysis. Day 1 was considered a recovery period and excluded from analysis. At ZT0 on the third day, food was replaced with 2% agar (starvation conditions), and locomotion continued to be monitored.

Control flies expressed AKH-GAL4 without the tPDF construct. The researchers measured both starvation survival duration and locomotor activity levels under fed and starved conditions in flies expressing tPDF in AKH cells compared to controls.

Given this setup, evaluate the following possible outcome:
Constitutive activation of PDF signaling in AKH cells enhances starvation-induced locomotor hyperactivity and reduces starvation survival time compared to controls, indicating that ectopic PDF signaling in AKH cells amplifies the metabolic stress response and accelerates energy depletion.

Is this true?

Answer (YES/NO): NO